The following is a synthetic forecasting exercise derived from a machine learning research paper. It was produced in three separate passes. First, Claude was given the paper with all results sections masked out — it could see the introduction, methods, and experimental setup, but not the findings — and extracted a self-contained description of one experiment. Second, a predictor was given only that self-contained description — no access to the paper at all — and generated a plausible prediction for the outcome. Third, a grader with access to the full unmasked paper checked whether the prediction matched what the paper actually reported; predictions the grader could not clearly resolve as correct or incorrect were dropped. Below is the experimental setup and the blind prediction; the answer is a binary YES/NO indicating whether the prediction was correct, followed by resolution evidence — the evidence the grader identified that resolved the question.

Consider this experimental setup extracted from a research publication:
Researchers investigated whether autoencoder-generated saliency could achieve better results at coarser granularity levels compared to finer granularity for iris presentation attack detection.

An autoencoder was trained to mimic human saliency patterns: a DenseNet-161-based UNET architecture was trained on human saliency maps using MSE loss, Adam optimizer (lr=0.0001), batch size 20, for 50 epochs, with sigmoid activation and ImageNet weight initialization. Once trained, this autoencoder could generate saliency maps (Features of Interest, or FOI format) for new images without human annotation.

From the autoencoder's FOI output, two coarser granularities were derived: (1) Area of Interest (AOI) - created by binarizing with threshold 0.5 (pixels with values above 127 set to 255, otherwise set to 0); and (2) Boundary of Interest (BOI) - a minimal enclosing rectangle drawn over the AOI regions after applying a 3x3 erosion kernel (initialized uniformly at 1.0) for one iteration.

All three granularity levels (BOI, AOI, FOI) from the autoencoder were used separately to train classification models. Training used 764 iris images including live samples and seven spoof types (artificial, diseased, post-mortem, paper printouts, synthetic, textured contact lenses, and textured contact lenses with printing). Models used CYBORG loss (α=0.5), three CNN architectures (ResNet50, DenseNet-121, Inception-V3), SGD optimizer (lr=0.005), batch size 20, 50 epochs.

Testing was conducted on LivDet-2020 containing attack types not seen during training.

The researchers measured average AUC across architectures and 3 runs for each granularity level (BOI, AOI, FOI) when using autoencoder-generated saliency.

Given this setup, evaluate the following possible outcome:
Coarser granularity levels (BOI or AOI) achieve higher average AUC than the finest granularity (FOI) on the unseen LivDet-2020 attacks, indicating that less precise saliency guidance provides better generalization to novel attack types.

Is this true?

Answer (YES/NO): YES